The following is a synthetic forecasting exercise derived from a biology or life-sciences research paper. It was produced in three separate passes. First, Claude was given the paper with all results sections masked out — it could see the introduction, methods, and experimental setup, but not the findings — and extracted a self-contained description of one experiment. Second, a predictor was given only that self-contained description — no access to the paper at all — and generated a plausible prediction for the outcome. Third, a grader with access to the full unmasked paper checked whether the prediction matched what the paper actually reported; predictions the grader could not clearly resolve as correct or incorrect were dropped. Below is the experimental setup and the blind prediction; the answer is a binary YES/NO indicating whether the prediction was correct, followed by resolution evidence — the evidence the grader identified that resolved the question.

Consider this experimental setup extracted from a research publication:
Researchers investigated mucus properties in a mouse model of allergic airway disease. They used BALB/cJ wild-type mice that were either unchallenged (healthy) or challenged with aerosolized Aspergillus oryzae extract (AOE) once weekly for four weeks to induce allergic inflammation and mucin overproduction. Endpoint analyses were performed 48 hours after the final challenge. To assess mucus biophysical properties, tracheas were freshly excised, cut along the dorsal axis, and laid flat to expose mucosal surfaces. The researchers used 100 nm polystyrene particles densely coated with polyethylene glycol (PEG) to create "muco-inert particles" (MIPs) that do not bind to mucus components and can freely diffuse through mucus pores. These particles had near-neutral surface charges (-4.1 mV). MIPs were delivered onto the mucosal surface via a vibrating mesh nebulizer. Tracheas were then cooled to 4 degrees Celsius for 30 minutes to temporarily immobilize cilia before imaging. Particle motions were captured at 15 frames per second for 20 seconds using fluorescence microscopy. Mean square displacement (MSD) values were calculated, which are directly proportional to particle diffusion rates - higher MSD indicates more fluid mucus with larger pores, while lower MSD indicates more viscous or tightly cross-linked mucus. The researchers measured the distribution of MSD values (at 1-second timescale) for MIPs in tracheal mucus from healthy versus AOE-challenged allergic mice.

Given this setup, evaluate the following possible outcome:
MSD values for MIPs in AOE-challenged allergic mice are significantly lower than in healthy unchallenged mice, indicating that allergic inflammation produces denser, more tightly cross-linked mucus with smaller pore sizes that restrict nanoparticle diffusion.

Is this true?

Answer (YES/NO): YES